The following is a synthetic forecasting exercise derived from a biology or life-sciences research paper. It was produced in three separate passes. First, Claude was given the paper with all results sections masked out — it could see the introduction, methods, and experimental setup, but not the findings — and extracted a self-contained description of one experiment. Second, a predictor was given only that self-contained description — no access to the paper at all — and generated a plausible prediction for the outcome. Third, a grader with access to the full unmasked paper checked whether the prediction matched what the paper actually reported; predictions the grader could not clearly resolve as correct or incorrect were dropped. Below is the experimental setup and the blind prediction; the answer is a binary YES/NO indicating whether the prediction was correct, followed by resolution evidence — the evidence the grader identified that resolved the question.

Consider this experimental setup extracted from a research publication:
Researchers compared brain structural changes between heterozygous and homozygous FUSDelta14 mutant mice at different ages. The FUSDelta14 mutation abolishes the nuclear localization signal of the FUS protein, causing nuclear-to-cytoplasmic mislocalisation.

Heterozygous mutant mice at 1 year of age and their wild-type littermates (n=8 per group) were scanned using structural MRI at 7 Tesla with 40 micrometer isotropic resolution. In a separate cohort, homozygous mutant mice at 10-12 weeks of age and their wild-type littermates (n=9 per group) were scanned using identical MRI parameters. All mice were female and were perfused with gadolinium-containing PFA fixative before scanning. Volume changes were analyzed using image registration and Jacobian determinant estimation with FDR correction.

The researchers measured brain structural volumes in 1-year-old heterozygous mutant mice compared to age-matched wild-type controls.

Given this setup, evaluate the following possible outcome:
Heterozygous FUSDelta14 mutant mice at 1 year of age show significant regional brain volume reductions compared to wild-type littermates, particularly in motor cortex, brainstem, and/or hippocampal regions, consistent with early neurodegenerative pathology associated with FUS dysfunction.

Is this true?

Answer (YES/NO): NO